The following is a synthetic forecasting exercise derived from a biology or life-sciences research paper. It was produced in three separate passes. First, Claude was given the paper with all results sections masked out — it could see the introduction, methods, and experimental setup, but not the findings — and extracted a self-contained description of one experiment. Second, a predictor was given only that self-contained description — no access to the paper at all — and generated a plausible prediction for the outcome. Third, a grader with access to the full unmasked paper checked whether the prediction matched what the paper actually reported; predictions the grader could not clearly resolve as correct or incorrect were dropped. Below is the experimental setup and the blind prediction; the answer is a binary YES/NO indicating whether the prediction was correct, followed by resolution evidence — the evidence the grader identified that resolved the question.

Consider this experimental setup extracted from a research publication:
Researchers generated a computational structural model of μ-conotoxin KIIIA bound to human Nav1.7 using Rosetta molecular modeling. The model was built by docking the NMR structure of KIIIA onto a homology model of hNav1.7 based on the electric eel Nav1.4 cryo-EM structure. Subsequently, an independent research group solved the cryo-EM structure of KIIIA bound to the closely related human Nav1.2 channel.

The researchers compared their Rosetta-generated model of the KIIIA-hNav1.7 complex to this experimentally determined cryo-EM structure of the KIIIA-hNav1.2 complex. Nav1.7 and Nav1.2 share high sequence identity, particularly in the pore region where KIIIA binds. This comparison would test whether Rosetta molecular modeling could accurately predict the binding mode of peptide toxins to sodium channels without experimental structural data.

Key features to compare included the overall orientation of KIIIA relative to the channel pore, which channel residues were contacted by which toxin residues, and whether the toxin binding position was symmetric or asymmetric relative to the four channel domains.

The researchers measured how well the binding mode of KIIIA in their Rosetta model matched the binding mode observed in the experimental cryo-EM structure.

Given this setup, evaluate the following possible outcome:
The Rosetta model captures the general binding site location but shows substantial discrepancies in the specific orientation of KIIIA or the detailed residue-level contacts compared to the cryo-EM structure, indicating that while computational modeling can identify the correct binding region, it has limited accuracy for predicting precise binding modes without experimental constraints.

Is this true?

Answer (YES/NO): NO